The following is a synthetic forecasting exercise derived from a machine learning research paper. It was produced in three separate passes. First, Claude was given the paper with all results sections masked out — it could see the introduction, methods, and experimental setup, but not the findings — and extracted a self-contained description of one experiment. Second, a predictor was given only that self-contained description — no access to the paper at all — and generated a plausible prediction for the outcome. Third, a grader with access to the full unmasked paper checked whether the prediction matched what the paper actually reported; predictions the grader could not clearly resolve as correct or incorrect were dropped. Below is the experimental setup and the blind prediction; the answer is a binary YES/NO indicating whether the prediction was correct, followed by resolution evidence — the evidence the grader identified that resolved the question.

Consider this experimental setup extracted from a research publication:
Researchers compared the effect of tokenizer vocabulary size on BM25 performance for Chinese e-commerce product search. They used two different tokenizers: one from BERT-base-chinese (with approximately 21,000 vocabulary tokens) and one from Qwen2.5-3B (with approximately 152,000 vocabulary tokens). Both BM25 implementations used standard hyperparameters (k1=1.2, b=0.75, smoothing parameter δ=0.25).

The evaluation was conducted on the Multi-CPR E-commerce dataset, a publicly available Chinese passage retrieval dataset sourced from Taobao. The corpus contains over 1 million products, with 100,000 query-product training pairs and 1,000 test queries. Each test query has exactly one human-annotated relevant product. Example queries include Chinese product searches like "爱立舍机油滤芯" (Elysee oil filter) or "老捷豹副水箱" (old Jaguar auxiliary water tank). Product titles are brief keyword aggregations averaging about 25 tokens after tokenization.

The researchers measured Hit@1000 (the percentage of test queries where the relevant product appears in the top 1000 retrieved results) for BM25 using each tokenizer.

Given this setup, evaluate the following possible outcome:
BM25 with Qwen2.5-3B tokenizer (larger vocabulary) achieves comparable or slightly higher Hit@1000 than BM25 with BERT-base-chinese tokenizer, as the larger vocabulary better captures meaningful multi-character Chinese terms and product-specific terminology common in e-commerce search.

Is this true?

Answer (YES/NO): NO